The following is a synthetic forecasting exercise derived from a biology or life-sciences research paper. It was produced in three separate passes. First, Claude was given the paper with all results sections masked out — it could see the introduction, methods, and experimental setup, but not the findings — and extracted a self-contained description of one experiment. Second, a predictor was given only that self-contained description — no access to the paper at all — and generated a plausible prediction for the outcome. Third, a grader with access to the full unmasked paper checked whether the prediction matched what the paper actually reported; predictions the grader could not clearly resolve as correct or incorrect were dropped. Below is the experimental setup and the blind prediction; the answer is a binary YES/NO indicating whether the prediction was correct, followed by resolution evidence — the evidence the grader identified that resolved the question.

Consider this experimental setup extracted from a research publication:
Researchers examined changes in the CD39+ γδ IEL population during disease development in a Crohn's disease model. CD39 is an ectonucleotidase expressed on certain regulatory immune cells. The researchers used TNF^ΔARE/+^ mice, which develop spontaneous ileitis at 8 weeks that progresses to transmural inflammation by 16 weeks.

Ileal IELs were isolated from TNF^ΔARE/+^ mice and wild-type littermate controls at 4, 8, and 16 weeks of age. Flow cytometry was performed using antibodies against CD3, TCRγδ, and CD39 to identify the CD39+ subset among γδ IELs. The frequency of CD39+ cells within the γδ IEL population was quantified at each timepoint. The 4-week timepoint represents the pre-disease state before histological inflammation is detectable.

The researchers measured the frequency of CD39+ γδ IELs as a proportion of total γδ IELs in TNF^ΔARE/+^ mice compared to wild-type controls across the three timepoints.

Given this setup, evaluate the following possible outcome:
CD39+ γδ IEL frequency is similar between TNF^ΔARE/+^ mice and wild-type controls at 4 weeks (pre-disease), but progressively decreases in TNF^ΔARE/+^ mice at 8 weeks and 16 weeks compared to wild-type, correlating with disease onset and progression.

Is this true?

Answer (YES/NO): NO